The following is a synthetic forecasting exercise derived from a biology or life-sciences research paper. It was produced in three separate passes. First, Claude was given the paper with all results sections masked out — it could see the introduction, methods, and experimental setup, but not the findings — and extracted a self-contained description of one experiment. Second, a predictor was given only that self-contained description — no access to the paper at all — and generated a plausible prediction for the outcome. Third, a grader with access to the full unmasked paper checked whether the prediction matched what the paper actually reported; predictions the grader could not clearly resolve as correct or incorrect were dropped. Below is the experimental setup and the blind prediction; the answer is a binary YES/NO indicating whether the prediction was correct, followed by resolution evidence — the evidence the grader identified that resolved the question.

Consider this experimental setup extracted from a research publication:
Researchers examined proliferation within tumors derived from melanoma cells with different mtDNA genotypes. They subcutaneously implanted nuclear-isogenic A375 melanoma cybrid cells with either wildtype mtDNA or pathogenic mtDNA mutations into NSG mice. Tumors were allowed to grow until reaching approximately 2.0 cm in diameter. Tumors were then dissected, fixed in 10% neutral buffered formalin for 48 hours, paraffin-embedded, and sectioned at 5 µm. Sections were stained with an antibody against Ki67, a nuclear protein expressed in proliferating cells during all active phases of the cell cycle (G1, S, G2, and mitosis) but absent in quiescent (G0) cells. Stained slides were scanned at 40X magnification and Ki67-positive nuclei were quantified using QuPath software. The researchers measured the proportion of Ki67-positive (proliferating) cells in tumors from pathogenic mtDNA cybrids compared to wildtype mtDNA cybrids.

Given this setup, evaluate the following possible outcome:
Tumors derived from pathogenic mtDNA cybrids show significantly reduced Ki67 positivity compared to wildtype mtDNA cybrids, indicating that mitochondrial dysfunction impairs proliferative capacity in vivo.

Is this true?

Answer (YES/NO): NO